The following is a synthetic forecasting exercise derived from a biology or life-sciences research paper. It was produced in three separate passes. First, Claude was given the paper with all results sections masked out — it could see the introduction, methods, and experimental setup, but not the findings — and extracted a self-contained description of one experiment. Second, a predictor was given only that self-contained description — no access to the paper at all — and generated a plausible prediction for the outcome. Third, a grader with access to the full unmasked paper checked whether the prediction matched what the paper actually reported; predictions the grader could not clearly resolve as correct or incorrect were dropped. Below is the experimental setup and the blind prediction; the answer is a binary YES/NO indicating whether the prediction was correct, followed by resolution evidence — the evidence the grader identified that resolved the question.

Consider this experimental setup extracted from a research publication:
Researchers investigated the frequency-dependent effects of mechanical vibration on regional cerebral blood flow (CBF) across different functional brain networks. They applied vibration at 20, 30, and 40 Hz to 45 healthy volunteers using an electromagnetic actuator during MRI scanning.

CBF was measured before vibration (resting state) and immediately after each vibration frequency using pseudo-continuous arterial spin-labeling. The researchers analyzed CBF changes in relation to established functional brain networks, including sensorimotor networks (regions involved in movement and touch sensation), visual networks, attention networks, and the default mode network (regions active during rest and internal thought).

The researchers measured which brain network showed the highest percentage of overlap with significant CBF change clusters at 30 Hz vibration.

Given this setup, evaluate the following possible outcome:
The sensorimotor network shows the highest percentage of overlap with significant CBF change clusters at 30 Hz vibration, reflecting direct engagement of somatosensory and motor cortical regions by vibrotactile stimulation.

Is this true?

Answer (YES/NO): NO